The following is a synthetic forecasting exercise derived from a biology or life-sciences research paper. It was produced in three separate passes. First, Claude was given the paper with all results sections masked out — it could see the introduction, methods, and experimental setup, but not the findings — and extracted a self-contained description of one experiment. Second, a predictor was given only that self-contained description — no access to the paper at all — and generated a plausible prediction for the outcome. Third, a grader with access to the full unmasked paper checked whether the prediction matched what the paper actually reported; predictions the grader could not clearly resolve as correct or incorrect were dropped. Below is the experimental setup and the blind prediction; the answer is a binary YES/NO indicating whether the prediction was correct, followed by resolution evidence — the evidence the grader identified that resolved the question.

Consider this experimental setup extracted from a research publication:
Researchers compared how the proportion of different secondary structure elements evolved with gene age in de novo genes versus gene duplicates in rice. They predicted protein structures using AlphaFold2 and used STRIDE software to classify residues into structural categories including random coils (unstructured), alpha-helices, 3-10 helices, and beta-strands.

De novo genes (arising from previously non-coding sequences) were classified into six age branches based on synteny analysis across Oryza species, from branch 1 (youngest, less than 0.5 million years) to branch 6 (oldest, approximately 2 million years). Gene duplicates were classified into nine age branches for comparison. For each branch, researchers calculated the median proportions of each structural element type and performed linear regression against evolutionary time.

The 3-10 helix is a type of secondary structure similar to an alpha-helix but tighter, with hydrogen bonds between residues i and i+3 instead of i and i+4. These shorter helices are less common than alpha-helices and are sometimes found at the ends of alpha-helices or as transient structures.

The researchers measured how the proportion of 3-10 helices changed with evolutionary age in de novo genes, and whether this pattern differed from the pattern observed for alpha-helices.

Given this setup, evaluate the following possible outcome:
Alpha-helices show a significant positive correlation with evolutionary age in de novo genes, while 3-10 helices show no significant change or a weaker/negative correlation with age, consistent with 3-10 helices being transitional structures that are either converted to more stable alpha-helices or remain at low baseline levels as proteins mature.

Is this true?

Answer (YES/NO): YES